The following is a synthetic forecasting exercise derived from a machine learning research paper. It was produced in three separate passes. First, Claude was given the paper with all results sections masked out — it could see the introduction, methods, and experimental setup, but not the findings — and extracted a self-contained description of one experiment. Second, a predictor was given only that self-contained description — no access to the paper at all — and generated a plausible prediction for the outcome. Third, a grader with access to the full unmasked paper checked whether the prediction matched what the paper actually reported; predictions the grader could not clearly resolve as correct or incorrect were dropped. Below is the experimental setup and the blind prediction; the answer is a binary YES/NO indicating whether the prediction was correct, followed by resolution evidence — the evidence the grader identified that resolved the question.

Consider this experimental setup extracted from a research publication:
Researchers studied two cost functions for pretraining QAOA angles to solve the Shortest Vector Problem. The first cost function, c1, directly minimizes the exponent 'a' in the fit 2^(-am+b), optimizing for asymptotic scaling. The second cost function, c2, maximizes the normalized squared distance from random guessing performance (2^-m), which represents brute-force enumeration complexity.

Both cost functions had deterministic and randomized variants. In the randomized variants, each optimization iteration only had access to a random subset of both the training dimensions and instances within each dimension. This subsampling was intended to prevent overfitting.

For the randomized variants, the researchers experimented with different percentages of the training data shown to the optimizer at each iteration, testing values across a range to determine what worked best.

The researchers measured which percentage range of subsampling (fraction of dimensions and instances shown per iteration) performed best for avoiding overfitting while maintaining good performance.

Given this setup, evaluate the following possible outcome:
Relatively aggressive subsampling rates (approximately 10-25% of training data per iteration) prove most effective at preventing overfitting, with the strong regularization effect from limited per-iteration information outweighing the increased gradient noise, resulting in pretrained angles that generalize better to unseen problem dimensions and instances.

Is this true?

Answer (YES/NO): NO